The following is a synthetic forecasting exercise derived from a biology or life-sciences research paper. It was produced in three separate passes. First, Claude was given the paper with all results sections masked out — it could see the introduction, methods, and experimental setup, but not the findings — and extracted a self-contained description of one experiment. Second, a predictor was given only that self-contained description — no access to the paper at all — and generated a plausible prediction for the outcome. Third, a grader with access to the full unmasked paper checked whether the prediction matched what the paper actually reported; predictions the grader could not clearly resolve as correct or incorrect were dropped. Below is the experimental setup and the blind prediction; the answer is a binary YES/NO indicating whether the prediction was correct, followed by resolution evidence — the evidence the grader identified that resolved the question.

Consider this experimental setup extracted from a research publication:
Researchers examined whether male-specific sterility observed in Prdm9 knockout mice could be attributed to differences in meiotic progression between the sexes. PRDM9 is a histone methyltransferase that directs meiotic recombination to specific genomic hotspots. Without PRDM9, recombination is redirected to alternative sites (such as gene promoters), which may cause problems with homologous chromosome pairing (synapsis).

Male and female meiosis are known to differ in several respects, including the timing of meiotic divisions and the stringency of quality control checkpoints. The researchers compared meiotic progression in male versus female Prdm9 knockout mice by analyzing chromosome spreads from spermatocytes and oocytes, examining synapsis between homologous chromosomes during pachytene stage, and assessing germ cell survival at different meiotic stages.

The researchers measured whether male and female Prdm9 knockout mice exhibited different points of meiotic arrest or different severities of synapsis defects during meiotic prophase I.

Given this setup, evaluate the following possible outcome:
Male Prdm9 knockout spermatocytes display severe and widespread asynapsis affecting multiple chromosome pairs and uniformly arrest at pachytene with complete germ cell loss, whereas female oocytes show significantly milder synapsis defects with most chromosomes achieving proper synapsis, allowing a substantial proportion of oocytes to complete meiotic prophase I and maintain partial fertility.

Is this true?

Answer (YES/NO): NO